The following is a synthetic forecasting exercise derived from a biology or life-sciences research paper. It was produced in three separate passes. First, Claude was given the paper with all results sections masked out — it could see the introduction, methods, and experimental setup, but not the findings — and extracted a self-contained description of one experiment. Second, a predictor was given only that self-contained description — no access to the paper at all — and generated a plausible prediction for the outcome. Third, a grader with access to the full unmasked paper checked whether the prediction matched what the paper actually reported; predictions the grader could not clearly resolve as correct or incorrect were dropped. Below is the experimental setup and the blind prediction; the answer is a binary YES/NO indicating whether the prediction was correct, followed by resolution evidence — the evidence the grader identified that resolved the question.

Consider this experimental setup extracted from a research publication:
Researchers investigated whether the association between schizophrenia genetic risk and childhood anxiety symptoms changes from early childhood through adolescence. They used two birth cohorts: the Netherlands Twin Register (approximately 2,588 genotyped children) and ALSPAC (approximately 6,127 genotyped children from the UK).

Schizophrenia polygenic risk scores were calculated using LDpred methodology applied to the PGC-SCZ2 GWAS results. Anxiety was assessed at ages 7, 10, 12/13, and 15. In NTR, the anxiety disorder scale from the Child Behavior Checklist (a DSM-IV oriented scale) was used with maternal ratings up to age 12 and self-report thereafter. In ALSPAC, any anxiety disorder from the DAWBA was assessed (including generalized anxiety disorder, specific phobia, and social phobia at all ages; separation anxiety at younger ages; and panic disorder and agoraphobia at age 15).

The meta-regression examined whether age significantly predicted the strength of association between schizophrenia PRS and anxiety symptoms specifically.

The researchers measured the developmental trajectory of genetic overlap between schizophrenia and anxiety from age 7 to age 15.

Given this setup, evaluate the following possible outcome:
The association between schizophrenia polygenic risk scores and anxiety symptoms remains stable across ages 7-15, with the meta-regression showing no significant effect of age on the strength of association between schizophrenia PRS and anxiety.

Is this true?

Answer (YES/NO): NO